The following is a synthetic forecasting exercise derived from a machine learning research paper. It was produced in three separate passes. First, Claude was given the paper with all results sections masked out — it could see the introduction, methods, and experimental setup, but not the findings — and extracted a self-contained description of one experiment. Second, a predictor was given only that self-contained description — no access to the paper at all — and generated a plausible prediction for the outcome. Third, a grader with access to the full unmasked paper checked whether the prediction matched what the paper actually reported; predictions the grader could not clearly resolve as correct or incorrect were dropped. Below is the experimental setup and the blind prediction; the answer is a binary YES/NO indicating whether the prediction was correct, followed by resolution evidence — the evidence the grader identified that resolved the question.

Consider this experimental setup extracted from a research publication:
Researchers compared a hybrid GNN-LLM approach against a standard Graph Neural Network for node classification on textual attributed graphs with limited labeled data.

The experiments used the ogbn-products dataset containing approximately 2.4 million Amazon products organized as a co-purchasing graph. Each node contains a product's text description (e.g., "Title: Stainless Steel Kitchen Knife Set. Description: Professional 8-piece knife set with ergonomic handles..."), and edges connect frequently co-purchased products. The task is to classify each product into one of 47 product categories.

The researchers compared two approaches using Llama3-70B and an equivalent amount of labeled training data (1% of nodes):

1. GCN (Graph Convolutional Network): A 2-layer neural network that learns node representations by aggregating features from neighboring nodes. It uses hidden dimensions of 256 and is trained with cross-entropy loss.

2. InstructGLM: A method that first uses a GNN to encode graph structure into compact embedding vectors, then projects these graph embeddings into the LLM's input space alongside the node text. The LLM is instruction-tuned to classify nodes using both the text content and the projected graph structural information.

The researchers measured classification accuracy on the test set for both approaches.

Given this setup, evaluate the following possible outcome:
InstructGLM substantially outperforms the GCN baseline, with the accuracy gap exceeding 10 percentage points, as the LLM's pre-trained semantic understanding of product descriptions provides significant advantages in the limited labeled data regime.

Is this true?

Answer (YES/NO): NO